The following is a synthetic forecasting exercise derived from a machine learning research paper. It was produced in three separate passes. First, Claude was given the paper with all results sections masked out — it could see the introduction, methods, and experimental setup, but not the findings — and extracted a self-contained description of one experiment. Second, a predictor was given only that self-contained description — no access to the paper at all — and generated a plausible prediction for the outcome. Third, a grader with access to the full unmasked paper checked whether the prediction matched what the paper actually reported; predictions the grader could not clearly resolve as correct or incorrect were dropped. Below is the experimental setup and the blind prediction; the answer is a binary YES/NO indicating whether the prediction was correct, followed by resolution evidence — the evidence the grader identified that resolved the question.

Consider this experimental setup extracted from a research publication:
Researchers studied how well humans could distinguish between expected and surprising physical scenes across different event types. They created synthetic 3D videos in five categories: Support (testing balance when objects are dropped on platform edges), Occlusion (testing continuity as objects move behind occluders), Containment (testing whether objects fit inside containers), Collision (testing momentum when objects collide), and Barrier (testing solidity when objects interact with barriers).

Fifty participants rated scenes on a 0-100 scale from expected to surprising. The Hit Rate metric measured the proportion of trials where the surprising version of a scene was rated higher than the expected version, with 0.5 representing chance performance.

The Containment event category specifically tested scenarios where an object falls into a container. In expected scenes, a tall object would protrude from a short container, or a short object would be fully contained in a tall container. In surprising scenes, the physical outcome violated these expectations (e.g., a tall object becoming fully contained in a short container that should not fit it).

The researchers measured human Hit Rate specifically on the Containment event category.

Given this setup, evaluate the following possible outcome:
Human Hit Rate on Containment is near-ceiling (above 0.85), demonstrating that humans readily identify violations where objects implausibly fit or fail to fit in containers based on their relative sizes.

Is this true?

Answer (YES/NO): YES